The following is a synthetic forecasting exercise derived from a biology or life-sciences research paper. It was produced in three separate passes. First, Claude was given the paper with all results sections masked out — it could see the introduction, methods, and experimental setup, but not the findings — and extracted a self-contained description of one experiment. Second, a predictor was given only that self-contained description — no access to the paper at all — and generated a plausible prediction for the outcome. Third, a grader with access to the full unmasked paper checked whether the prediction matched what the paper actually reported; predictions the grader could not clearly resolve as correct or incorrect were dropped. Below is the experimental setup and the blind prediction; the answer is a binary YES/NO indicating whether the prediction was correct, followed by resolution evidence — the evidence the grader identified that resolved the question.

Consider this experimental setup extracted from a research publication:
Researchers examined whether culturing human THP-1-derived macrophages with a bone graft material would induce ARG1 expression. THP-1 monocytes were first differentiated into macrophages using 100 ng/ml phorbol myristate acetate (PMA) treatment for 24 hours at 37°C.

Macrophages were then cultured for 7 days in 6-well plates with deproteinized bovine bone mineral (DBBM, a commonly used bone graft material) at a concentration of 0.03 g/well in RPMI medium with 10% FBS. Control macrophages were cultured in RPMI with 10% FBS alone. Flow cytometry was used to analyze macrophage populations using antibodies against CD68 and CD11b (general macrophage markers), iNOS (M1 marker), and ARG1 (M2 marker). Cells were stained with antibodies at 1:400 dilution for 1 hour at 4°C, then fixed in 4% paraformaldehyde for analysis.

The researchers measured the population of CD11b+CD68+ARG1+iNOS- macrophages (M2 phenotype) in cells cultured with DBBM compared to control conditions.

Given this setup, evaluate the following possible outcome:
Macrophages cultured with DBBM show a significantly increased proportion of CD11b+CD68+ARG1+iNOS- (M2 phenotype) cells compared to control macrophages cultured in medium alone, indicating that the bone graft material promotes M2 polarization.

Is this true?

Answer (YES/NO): NO